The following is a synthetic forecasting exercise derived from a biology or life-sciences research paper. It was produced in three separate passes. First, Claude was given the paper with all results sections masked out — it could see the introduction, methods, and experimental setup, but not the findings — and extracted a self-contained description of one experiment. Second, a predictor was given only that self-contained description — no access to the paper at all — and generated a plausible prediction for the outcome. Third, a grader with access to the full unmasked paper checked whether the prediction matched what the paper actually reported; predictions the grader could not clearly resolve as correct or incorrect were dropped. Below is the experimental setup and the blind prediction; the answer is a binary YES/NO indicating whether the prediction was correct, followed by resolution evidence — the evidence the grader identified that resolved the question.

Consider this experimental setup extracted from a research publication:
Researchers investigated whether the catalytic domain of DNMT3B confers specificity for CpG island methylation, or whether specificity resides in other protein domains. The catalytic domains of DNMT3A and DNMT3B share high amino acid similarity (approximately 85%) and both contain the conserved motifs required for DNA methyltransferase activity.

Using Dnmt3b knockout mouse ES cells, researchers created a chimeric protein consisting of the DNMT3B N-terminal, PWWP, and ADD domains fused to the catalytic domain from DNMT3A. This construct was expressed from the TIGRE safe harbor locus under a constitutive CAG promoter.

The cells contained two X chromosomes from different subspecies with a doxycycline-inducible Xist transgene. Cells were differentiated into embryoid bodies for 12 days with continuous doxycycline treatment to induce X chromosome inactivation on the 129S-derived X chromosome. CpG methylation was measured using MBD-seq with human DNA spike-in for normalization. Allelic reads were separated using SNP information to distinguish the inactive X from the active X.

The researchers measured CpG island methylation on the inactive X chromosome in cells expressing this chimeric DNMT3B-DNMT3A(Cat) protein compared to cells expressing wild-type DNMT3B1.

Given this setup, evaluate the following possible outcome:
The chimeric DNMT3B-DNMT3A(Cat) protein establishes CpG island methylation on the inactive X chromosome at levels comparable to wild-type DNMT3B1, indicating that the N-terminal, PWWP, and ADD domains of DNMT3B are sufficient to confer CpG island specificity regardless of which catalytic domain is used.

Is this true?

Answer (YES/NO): YES